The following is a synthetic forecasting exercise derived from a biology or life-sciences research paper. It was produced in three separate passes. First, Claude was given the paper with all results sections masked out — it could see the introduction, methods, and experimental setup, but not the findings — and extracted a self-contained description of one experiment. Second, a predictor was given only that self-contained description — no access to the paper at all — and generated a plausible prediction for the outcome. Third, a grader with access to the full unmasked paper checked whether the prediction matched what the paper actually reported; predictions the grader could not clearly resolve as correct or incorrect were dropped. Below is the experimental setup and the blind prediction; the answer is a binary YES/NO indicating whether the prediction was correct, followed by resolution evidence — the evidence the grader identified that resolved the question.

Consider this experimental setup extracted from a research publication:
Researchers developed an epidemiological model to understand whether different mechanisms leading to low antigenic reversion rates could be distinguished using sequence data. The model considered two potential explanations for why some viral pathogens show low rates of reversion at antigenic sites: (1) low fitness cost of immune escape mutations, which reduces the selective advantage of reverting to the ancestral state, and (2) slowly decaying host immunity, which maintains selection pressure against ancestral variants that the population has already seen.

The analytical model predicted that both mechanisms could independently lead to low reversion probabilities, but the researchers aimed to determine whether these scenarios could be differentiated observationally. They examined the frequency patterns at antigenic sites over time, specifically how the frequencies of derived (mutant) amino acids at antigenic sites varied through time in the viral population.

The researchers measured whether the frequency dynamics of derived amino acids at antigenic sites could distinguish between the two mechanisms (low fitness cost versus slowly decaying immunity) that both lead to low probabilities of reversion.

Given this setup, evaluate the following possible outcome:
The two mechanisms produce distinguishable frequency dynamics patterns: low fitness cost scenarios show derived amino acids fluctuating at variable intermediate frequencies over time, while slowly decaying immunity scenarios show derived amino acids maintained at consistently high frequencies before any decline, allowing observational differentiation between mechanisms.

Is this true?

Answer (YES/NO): NO